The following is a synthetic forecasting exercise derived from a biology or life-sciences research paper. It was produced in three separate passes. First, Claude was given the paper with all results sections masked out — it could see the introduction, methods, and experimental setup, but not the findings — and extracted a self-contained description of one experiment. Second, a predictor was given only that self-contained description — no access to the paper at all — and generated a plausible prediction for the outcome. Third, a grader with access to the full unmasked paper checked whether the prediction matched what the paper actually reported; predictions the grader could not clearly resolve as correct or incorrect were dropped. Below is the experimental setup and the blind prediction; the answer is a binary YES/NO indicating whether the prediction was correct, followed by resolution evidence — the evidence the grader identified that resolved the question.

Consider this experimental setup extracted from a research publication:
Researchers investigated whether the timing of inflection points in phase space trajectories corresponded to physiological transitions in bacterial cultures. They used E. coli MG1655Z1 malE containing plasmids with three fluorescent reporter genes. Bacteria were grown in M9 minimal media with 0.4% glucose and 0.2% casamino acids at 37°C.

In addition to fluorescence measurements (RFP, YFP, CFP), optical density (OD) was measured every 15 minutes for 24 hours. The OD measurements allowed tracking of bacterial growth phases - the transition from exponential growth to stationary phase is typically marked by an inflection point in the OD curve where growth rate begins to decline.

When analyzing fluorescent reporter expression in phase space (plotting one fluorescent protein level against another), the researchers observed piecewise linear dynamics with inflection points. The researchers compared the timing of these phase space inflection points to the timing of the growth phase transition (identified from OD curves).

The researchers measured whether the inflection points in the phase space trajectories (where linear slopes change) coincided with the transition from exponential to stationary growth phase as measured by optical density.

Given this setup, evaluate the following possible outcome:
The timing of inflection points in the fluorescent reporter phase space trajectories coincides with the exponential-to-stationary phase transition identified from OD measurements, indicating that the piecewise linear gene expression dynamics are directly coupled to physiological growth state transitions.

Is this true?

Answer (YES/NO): YES